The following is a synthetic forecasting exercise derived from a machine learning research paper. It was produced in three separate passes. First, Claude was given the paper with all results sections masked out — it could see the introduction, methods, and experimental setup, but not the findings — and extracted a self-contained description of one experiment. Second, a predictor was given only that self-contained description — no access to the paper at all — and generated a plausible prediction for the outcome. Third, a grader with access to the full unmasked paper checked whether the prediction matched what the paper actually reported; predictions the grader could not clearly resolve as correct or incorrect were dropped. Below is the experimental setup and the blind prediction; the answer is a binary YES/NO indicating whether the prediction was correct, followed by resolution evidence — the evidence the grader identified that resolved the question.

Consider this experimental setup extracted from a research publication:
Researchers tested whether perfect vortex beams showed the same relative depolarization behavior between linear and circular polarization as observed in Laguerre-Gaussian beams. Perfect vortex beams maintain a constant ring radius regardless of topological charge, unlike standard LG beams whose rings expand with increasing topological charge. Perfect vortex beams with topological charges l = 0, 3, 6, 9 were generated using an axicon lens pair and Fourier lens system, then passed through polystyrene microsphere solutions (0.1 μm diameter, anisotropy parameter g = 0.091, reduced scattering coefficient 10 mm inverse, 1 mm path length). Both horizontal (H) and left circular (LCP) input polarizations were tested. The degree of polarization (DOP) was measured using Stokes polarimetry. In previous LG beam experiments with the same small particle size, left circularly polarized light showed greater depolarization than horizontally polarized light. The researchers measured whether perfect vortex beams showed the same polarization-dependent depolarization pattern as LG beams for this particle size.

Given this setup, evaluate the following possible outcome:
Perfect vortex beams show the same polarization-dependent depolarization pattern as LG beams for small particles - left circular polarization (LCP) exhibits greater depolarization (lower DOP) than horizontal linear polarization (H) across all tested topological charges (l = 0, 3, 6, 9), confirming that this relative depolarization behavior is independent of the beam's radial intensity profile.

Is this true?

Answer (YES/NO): YES